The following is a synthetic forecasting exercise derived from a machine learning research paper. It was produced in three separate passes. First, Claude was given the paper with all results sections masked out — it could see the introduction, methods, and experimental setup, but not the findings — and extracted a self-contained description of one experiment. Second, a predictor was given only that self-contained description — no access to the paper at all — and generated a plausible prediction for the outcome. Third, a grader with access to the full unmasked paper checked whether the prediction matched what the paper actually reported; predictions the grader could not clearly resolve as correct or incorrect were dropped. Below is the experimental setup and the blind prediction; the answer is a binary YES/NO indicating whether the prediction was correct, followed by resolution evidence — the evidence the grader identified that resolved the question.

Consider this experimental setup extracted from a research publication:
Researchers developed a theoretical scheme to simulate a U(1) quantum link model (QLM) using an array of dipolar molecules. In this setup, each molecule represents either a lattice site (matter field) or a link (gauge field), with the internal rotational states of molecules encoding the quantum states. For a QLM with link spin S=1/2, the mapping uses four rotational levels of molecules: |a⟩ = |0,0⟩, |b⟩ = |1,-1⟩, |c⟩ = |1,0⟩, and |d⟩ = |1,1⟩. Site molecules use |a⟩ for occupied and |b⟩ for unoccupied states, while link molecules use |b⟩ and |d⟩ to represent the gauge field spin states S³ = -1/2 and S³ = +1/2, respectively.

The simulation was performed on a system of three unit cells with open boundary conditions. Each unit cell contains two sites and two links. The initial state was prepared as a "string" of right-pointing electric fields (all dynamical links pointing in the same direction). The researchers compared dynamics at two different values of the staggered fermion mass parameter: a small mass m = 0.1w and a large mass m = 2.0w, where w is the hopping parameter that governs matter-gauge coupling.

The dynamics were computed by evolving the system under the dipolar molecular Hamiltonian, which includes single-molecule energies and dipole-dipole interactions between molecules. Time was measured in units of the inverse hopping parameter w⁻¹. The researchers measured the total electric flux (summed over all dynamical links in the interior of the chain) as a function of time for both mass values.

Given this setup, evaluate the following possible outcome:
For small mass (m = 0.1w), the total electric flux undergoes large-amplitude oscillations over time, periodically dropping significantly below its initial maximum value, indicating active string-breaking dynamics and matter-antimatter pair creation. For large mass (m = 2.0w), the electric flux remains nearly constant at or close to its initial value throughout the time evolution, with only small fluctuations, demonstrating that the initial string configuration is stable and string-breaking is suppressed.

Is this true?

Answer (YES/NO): NO